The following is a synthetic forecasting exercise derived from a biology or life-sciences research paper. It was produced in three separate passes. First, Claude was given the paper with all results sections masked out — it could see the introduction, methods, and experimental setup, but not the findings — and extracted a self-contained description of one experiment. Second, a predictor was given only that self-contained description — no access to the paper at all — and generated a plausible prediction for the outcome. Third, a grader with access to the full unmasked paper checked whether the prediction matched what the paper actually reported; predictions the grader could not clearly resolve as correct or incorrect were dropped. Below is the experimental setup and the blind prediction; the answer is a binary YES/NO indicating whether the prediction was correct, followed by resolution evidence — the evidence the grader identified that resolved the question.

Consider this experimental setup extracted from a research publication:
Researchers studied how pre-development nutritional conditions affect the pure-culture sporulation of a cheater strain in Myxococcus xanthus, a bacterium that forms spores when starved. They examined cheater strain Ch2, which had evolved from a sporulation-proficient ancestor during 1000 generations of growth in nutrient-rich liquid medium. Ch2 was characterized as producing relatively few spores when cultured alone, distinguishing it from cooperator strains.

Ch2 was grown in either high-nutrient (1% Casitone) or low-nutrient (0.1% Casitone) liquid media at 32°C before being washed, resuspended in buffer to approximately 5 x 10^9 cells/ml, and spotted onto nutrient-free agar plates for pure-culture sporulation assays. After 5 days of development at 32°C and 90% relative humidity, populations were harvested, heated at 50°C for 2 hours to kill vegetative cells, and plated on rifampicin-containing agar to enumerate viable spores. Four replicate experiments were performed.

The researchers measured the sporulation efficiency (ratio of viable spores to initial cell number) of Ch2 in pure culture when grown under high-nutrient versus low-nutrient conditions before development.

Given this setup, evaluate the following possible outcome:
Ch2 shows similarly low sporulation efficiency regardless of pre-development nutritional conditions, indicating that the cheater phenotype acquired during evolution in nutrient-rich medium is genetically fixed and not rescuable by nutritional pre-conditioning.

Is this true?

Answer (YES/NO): YES